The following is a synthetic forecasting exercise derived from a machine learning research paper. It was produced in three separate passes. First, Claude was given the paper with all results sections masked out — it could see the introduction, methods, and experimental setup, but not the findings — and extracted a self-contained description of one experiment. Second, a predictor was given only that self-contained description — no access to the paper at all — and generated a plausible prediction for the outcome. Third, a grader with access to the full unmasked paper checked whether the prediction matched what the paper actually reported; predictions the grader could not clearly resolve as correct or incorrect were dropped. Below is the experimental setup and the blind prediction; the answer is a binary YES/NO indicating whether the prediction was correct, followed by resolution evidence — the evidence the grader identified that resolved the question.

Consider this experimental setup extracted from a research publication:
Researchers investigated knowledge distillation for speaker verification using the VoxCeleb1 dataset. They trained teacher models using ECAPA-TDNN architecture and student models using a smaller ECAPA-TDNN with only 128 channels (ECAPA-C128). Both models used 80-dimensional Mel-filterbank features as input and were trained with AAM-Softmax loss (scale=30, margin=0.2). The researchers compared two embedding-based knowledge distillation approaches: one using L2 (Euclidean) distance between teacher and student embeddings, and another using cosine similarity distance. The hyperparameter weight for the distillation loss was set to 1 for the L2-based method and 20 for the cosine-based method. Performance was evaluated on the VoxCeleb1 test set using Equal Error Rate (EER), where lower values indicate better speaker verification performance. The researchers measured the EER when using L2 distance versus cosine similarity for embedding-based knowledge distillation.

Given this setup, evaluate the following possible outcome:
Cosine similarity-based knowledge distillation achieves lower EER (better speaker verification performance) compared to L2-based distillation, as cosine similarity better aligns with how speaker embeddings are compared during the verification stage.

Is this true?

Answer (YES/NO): NO